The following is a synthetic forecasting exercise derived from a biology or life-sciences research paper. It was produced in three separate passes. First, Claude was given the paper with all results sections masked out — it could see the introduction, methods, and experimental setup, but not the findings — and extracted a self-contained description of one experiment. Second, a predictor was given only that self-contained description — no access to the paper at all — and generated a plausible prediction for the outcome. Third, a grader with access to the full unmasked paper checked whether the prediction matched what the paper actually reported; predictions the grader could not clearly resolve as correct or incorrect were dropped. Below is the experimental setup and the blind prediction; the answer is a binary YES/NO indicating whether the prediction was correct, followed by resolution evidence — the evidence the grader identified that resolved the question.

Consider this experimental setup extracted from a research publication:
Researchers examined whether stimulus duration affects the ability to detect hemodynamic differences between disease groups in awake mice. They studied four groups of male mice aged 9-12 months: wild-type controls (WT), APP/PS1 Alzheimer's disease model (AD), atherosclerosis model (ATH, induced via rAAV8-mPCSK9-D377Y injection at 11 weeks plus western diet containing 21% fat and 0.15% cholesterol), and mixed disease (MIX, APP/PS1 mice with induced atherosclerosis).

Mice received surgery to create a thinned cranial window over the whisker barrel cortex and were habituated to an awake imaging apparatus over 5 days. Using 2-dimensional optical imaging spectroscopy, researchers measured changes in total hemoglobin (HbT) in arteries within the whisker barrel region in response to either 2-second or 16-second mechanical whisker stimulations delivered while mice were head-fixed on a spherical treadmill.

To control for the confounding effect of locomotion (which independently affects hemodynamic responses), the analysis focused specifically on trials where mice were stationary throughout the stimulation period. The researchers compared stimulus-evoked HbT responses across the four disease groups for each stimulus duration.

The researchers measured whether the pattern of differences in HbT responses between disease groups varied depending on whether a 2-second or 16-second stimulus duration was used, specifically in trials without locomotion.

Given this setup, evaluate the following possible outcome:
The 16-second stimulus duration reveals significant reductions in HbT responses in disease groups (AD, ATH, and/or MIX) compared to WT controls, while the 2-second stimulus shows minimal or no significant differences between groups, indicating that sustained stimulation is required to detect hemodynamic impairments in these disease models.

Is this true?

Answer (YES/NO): NO